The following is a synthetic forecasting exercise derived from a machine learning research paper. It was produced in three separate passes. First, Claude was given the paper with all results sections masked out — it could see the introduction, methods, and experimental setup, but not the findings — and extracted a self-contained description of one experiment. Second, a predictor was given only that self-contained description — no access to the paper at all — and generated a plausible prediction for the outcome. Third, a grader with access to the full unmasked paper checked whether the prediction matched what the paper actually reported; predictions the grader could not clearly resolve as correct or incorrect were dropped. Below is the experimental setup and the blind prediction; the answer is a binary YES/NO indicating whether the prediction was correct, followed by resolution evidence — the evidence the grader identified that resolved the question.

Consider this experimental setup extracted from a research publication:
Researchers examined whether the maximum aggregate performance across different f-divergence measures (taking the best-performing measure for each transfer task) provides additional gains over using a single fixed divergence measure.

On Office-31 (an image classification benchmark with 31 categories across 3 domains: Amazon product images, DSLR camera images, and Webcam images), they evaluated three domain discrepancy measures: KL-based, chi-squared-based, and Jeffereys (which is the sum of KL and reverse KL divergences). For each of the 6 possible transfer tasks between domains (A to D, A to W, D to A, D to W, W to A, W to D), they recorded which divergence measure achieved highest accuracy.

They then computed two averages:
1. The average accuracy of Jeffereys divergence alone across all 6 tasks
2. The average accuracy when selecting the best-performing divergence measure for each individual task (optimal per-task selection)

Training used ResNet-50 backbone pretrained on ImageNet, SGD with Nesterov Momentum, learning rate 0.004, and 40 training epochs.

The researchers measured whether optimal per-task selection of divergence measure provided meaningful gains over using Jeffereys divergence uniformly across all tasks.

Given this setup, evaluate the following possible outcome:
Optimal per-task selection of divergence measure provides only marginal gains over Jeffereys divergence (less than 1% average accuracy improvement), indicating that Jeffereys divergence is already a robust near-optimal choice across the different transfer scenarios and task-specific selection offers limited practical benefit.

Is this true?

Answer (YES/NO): YES